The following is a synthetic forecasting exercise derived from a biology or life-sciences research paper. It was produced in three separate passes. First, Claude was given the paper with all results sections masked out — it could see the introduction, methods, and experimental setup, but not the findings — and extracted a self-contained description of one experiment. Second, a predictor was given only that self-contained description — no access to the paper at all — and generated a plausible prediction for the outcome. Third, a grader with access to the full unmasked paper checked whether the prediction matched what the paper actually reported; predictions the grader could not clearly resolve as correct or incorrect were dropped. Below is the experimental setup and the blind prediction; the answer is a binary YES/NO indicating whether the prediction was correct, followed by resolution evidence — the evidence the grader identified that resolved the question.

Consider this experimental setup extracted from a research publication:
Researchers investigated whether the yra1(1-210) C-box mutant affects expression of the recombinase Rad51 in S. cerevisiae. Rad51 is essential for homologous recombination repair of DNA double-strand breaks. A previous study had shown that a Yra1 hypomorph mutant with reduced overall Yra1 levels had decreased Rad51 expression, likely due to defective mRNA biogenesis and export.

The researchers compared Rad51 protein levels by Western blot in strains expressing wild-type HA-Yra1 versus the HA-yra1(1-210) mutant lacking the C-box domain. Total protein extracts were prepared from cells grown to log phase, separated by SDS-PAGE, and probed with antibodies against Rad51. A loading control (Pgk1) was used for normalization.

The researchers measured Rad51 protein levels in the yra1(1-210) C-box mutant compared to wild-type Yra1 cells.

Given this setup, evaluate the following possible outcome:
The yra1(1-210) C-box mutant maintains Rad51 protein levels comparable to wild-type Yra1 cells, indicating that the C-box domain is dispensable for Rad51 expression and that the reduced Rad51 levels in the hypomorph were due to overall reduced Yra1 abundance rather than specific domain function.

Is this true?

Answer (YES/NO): YES